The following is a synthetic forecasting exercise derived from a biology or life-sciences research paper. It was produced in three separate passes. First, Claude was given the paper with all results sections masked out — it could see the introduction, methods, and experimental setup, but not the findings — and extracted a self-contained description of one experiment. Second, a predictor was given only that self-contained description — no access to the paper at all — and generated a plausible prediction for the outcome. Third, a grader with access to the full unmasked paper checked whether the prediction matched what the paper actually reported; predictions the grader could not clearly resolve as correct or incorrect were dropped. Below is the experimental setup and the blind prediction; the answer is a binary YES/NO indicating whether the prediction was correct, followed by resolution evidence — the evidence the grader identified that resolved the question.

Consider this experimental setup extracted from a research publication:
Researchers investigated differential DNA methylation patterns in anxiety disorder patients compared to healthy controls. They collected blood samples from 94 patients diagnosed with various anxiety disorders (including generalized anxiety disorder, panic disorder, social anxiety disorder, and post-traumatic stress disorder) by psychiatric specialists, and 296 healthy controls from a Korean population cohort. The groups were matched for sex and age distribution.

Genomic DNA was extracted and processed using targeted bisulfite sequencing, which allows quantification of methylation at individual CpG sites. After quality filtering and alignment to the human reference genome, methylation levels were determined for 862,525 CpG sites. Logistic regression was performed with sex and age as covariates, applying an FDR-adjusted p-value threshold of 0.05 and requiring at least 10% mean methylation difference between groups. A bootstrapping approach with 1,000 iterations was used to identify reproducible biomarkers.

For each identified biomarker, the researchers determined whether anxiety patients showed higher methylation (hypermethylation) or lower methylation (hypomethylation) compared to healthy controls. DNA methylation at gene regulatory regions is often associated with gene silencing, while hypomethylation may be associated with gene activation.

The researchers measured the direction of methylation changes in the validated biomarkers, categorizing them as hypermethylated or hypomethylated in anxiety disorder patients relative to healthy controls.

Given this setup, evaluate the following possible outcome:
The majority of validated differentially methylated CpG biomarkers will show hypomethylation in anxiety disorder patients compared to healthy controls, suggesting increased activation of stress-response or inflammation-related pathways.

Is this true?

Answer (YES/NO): YES